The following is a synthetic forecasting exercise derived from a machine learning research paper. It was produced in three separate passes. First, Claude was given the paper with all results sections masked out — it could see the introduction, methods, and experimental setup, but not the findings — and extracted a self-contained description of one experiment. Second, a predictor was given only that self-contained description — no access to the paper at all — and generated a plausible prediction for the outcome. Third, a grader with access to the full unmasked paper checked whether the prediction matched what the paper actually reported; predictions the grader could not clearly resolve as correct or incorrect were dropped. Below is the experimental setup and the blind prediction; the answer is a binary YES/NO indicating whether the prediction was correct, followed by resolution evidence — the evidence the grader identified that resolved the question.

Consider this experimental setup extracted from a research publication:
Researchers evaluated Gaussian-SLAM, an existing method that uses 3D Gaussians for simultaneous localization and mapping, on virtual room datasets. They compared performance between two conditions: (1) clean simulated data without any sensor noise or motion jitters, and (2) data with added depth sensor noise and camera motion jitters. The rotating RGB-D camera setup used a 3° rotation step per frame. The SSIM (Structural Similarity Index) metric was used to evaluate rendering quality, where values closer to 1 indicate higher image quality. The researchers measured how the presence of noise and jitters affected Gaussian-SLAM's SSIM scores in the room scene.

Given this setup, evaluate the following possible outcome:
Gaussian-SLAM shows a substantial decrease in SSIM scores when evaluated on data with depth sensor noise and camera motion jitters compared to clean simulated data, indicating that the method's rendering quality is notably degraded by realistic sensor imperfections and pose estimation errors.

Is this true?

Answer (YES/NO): NO